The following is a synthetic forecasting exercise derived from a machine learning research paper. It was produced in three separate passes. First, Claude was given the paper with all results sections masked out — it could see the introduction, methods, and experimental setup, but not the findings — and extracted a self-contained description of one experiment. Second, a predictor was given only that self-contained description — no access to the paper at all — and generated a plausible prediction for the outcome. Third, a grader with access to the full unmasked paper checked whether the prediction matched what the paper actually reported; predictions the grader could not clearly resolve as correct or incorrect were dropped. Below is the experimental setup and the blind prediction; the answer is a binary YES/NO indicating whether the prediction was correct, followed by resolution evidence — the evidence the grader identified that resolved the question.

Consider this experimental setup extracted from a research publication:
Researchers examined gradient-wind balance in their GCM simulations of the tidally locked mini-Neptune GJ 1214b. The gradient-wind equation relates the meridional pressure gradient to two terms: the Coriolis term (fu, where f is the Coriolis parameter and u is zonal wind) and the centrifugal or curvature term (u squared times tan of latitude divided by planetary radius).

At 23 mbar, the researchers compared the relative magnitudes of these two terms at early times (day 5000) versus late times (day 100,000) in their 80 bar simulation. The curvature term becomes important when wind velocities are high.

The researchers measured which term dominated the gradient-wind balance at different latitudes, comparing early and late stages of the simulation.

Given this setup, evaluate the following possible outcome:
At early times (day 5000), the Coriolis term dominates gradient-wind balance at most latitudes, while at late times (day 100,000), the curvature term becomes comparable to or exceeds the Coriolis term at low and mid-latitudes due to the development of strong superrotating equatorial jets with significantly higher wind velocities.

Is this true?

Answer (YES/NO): YES